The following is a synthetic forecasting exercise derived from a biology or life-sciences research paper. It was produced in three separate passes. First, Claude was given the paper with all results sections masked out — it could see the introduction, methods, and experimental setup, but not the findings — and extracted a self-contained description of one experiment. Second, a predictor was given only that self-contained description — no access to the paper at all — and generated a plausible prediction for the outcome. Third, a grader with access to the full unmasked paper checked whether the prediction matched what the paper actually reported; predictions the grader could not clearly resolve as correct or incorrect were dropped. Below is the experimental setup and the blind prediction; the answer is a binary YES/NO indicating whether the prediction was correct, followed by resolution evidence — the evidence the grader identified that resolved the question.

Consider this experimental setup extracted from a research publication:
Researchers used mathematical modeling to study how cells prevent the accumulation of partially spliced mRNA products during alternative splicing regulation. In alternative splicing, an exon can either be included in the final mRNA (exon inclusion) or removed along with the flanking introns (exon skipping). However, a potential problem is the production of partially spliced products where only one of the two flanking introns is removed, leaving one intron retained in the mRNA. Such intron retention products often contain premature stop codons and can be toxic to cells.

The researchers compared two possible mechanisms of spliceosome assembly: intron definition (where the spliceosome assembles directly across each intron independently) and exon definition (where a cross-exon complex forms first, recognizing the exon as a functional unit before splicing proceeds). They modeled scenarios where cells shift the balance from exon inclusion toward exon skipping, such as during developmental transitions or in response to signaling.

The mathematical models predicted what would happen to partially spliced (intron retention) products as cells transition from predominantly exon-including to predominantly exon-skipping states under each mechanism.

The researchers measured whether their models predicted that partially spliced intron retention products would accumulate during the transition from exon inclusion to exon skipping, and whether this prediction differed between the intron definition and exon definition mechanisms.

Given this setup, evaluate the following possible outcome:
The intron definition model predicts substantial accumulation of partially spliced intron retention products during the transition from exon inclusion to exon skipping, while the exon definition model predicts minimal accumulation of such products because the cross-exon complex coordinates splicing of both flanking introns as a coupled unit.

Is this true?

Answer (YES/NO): YES